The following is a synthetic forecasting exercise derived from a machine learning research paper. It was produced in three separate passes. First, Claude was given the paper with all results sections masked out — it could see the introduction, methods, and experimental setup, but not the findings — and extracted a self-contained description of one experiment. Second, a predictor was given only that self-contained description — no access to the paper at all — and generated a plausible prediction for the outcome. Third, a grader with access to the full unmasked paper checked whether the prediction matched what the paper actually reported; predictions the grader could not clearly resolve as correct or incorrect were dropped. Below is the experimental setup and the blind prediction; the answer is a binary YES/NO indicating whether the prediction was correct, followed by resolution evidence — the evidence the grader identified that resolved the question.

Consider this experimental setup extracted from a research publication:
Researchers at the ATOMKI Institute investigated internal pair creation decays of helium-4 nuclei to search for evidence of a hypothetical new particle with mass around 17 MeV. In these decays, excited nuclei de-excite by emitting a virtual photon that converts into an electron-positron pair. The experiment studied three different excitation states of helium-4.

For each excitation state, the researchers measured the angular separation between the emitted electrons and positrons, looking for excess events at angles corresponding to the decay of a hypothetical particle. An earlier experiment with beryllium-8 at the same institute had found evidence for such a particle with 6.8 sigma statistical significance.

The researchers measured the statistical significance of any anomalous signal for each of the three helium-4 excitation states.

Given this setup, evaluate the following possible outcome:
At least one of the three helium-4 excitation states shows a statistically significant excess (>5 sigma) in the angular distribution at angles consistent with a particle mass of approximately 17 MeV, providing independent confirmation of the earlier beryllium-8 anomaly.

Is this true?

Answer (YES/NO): YES